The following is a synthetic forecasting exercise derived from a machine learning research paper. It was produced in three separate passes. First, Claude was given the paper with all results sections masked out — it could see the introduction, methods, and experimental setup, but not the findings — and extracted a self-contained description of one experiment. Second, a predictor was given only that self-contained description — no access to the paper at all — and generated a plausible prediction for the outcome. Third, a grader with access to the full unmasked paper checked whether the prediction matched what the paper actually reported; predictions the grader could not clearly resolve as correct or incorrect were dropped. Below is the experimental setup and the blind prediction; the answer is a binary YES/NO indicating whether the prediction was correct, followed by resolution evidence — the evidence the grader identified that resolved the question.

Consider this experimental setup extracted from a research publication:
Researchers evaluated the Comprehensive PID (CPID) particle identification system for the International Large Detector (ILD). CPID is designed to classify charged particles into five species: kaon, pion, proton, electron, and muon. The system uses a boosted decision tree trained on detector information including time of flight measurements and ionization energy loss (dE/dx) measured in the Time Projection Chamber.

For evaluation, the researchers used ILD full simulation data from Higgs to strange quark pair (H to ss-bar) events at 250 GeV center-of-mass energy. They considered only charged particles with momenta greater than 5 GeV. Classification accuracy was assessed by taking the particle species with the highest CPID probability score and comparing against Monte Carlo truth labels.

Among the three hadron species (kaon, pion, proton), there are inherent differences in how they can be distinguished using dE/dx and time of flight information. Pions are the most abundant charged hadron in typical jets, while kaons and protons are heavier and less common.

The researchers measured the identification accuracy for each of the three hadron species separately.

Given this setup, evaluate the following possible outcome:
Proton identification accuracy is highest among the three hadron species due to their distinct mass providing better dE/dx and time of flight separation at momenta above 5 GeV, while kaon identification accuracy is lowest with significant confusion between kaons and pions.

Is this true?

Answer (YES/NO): NO